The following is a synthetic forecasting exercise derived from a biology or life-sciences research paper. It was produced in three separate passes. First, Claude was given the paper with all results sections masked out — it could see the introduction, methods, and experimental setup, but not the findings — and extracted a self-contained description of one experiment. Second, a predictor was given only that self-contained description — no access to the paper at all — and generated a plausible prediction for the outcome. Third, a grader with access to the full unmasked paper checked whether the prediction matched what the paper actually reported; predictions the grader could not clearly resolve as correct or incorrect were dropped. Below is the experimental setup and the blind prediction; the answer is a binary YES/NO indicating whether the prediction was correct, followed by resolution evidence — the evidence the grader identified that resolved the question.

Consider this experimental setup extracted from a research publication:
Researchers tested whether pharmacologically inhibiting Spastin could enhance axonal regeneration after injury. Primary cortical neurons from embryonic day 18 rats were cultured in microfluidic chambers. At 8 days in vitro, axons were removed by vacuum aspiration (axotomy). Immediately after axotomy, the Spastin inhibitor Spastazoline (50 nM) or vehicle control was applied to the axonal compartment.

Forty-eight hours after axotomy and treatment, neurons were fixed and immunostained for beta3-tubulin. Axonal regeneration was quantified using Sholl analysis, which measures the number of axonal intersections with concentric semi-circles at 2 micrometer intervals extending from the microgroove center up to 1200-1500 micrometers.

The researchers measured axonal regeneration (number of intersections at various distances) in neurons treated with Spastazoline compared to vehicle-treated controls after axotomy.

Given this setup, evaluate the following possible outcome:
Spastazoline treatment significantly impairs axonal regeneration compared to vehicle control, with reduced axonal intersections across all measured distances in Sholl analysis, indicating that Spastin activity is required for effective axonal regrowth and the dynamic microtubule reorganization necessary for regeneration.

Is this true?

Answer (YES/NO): NO